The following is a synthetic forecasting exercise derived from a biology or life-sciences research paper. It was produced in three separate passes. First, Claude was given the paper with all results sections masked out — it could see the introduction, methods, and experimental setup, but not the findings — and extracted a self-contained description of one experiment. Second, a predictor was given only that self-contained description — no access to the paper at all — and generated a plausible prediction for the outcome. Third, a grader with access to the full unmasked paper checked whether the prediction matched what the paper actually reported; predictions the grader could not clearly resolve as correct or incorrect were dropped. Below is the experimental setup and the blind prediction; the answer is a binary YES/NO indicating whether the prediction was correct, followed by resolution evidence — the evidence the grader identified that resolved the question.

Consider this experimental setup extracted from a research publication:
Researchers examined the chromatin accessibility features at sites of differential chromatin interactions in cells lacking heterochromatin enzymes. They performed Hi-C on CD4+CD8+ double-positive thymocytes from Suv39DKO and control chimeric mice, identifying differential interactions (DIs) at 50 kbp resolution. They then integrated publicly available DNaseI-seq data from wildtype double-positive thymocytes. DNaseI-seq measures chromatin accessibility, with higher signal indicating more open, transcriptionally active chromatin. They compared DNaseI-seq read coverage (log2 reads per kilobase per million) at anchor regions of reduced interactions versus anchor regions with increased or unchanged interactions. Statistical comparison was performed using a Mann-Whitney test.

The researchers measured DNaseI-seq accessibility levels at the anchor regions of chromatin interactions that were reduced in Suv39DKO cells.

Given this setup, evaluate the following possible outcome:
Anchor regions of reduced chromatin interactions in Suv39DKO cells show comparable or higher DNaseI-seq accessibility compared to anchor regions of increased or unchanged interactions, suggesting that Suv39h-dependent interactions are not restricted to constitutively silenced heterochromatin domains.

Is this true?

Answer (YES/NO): YES